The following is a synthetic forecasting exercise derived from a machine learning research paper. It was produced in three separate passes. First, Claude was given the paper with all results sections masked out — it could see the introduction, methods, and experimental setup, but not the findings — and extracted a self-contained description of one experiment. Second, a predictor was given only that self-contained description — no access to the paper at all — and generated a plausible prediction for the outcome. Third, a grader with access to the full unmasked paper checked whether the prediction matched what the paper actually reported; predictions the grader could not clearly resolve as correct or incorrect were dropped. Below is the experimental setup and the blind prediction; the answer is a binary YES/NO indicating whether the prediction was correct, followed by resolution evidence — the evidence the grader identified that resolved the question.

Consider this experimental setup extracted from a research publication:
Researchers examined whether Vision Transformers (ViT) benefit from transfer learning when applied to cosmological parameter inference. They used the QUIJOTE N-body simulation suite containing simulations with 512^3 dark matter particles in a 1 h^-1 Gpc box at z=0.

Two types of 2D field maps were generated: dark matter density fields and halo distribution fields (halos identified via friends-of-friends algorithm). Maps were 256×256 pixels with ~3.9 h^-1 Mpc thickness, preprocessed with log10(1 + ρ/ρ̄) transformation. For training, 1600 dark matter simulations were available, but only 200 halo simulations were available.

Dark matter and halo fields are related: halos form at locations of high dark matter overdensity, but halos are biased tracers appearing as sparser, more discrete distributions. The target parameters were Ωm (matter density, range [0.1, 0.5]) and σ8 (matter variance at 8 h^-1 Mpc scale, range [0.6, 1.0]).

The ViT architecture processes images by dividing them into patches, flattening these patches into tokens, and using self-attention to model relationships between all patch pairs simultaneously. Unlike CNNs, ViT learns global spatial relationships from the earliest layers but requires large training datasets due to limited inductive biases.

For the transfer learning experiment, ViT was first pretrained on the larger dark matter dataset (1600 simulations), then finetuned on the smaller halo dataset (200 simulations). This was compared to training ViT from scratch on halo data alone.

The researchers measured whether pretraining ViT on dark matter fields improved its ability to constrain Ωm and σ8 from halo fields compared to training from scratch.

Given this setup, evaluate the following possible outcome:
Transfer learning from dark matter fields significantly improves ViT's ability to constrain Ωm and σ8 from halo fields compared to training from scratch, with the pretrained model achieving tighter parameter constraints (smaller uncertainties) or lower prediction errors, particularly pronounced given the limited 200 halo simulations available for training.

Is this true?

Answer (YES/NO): NO